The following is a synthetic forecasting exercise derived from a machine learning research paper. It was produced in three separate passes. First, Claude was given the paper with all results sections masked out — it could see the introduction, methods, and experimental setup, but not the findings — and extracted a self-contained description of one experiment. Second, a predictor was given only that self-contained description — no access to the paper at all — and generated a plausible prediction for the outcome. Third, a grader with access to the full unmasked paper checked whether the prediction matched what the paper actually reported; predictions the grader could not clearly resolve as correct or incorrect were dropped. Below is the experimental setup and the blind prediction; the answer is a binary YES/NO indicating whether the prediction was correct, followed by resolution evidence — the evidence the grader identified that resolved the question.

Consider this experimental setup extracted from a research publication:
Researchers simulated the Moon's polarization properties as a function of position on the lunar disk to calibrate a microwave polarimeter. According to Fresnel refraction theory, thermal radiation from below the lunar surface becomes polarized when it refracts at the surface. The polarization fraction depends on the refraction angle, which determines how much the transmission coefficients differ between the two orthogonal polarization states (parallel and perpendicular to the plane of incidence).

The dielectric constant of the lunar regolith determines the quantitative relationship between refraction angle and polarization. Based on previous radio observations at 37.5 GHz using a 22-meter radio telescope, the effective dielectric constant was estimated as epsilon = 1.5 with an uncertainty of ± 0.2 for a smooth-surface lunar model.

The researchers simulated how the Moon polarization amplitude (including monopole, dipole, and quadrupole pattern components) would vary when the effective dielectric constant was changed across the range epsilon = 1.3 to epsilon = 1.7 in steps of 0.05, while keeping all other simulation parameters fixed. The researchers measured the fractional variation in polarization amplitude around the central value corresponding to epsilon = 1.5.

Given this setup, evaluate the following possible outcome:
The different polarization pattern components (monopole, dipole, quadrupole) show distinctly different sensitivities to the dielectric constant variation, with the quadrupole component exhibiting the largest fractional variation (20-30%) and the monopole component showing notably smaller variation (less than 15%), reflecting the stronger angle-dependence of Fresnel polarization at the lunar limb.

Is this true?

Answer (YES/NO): NO